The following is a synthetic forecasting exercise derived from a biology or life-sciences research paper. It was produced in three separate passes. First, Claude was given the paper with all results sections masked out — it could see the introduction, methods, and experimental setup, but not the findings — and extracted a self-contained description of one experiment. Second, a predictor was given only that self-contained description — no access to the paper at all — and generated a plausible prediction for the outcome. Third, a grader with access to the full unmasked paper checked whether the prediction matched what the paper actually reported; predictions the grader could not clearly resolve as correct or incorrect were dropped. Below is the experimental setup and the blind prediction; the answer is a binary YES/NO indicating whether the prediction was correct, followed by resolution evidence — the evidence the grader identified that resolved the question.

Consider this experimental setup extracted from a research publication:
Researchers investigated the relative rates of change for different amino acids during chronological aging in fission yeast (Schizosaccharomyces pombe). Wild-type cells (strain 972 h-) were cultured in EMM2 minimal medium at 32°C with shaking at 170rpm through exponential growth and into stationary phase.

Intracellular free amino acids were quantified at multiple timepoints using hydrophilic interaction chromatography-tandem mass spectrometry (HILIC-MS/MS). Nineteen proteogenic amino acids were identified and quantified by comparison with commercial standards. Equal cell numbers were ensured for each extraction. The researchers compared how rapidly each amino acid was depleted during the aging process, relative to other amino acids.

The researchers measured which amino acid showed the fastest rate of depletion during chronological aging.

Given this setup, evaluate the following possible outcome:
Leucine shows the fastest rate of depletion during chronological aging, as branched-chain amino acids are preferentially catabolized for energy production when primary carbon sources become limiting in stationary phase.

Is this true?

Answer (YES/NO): NO